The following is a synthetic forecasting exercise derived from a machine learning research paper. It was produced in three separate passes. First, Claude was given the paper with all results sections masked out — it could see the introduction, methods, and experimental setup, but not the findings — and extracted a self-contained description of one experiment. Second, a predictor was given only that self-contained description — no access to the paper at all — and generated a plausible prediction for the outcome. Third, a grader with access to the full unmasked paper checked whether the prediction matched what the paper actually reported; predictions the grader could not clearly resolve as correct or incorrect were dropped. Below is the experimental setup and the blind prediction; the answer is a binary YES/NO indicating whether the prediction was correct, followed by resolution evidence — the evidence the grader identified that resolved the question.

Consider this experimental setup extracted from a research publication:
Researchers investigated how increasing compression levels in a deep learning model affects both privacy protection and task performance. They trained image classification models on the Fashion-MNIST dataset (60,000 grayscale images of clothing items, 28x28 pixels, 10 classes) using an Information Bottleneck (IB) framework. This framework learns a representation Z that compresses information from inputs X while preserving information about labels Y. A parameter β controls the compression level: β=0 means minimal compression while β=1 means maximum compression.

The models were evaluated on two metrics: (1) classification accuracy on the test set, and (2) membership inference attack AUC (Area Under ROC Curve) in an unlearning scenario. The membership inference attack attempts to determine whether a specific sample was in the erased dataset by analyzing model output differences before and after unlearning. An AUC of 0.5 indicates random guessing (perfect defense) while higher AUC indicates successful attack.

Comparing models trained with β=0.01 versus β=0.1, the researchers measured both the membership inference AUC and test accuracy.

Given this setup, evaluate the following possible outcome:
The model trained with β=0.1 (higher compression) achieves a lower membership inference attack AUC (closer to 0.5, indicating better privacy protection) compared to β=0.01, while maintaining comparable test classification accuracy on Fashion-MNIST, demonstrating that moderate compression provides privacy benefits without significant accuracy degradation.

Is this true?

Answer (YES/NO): YES